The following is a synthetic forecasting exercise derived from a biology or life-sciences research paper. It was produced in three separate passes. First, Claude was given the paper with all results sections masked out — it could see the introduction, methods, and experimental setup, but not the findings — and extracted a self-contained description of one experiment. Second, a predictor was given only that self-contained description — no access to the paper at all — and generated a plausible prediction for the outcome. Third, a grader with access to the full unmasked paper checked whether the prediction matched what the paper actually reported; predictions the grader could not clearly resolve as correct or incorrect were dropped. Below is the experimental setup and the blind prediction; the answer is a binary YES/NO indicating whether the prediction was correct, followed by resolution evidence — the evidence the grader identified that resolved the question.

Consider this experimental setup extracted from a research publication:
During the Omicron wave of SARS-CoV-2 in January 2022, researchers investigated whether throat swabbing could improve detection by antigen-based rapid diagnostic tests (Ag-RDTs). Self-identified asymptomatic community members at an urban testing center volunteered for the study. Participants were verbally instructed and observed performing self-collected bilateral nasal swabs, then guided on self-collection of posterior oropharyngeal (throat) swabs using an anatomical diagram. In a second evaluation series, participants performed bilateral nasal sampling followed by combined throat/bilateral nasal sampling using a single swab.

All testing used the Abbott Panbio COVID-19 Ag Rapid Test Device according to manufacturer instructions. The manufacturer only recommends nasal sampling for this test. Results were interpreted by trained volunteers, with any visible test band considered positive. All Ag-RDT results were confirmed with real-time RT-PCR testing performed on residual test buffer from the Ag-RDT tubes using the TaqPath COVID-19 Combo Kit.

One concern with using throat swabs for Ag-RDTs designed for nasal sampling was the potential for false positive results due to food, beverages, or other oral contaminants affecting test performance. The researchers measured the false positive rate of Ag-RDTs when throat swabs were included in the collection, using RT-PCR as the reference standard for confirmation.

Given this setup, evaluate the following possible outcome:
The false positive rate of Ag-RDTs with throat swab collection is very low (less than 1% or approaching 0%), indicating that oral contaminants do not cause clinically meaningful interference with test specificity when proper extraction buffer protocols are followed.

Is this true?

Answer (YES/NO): YES